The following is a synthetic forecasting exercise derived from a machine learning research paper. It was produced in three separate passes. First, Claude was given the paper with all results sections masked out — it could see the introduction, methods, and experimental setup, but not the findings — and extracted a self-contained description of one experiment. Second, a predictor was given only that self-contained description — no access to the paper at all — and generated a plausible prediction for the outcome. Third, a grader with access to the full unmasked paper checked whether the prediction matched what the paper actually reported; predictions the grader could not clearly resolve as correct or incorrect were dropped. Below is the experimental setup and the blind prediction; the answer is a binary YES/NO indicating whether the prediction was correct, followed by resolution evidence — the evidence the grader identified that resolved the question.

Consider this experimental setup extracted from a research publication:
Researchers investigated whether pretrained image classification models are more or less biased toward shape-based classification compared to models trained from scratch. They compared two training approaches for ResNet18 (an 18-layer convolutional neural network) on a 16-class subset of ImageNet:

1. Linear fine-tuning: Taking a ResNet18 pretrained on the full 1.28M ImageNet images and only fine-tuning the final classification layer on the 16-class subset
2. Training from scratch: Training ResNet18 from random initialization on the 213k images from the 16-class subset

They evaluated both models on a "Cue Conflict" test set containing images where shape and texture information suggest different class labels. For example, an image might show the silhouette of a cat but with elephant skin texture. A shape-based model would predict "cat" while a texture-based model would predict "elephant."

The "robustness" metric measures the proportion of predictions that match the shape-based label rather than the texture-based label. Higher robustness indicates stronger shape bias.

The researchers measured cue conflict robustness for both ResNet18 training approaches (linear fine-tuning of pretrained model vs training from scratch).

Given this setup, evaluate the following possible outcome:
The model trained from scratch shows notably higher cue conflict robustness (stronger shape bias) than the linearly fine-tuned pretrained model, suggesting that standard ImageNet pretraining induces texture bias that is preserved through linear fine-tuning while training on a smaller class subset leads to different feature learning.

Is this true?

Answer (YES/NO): YES